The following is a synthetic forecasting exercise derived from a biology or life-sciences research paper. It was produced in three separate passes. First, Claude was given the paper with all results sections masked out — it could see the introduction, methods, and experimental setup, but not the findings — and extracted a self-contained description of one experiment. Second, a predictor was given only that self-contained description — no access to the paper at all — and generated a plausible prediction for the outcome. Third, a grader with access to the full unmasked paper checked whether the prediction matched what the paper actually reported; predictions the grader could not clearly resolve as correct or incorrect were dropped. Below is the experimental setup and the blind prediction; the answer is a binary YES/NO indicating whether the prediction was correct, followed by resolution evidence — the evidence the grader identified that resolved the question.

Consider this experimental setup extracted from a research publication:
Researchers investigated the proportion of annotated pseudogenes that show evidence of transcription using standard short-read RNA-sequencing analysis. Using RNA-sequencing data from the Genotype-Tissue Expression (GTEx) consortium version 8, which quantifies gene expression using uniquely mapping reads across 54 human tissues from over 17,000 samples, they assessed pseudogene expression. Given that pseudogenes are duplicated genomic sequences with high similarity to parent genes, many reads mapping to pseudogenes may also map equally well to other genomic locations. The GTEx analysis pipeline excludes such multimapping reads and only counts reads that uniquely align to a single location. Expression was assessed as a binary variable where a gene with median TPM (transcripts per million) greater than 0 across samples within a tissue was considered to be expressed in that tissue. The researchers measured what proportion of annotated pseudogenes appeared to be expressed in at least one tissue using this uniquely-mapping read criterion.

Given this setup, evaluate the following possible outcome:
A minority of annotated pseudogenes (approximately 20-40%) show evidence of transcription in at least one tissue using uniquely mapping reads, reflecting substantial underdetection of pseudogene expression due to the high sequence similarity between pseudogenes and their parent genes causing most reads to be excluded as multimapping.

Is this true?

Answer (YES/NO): NO